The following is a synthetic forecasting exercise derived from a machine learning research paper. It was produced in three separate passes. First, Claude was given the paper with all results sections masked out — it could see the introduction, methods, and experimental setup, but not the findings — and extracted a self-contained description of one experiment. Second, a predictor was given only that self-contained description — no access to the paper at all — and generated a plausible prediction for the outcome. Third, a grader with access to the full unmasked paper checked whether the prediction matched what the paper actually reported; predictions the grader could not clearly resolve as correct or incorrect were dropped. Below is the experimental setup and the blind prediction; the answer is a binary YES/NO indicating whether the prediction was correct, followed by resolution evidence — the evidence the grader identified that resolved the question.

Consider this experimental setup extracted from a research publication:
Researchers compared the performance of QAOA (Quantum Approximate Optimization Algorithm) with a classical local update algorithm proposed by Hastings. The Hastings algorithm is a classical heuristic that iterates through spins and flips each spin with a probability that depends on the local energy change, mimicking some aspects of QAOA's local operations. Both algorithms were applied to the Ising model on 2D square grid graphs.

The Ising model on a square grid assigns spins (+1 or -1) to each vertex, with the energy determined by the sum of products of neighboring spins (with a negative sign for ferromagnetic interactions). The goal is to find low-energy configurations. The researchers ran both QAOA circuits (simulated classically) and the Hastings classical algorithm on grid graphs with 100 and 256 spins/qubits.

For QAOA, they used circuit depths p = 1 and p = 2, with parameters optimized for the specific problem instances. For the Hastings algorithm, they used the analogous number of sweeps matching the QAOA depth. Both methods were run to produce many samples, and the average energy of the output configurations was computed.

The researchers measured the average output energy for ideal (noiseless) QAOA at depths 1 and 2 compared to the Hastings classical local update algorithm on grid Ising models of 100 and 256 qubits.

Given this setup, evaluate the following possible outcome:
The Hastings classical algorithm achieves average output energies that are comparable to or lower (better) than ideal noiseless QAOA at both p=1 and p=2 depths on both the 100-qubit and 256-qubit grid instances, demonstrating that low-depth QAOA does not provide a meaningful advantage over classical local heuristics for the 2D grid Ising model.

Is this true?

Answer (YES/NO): YES